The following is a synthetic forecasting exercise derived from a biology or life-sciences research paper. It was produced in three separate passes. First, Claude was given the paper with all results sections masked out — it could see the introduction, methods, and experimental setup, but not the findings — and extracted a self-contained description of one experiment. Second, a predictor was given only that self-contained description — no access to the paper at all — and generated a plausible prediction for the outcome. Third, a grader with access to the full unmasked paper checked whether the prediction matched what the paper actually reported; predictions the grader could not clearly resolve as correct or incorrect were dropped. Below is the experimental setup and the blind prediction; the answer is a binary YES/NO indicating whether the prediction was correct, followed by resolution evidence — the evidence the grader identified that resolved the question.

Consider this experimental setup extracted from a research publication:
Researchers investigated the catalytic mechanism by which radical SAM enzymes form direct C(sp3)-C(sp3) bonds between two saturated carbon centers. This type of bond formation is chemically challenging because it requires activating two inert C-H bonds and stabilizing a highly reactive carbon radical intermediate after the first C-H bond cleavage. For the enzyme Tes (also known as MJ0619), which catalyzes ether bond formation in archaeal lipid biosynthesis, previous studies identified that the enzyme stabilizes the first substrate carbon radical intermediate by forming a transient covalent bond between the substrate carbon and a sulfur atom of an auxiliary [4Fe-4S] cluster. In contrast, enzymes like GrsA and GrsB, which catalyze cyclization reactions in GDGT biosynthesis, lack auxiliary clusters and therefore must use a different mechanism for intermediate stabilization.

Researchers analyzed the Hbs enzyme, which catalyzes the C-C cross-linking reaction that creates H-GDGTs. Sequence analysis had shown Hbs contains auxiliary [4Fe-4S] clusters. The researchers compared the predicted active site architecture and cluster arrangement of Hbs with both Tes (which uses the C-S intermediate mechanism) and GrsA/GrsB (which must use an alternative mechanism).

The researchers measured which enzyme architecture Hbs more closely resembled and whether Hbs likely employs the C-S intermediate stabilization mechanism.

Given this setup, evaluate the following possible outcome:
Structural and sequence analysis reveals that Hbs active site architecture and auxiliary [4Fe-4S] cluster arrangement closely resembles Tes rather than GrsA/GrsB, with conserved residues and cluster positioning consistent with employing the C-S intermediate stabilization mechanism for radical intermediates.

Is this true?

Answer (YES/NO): YES